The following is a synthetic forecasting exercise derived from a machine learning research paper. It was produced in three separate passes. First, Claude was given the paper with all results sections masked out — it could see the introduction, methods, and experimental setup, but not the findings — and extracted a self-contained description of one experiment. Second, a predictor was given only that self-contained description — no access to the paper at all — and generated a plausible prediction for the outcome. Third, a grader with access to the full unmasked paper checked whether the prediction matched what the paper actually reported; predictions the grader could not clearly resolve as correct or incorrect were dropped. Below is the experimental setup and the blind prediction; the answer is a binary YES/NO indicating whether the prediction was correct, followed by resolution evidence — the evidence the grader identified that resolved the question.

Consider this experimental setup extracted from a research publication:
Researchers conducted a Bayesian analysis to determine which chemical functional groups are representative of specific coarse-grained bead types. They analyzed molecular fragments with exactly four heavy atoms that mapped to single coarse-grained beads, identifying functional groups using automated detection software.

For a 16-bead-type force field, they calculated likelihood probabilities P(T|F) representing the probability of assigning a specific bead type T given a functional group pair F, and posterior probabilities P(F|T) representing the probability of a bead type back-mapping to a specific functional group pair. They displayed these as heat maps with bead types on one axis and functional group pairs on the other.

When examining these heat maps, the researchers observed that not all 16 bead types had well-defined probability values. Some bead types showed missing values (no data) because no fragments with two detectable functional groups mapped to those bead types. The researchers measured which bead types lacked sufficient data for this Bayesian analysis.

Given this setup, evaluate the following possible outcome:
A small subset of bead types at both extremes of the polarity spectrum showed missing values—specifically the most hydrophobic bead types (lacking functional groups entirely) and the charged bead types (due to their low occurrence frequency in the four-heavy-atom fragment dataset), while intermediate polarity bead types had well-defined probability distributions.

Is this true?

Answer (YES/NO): NO